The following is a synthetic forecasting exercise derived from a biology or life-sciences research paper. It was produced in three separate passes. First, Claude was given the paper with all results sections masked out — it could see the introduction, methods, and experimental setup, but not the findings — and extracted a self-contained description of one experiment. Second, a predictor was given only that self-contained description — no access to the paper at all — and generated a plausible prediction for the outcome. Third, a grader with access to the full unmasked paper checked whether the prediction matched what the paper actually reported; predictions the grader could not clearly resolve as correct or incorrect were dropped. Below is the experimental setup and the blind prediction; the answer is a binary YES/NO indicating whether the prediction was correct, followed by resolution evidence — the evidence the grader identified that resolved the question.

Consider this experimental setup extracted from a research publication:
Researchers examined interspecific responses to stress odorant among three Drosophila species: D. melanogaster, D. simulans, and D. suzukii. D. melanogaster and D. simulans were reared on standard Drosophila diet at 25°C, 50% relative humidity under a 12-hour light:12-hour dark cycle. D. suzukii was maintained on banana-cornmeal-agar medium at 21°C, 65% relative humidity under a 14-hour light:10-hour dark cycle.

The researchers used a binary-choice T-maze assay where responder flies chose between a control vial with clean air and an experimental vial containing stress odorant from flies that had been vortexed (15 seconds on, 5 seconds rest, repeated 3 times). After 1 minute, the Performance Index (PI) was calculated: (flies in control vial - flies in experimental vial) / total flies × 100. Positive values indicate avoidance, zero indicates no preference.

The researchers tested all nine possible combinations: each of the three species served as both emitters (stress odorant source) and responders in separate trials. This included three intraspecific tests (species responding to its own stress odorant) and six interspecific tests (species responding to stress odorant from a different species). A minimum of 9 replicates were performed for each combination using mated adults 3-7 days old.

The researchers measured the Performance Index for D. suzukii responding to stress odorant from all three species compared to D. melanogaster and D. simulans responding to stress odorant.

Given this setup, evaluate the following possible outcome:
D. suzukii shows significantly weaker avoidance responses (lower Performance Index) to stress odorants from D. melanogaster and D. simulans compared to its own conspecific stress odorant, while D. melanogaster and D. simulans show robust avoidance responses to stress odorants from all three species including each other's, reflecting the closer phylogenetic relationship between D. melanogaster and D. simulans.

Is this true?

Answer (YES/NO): NO